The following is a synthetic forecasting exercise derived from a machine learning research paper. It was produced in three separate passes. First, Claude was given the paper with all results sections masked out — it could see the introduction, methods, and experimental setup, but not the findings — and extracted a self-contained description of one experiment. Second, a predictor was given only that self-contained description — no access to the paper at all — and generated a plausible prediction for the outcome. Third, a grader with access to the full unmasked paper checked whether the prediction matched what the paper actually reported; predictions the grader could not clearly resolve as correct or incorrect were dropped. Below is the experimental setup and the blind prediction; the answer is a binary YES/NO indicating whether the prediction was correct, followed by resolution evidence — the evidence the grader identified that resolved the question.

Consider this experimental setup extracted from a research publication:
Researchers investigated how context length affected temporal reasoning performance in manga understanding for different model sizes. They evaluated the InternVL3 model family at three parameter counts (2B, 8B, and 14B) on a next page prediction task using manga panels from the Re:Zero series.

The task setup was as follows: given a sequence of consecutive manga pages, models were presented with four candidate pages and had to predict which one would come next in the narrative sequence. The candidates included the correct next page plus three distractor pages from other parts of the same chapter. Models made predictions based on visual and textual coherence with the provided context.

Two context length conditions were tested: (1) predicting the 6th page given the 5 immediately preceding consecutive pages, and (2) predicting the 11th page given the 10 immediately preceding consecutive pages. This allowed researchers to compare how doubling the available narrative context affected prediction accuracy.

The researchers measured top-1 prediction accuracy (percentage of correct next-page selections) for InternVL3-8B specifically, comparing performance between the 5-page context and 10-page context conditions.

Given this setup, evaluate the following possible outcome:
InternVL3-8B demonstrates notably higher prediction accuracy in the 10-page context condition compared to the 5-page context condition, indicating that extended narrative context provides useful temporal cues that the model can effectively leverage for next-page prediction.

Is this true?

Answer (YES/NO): YES